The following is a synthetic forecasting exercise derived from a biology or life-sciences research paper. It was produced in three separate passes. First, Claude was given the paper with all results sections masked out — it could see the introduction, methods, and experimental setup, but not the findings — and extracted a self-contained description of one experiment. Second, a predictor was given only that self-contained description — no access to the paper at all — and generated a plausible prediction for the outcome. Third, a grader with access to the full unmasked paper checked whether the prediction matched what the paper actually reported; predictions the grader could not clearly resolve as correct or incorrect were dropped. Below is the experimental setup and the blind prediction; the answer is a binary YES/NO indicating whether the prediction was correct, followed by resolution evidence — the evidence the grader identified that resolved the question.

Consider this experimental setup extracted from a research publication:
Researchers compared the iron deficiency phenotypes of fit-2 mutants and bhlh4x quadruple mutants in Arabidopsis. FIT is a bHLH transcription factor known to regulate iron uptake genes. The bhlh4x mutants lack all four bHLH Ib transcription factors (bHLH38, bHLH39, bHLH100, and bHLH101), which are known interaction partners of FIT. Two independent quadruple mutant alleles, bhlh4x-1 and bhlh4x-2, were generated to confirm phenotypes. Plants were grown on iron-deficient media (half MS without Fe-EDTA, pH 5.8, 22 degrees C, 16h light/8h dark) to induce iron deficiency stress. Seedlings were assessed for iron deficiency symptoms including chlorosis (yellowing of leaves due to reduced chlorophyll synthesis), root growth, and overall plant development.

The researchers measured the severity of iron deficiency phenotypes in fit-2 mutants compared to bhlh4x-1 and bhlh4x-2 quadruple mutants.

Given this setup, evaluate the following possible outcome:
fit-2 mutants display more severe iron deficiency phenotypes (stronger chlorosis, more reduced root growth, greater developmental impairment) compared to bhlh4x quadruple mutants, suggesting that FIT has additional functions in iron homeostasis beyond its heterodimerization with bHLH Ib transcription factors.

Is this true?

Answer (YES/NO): NO